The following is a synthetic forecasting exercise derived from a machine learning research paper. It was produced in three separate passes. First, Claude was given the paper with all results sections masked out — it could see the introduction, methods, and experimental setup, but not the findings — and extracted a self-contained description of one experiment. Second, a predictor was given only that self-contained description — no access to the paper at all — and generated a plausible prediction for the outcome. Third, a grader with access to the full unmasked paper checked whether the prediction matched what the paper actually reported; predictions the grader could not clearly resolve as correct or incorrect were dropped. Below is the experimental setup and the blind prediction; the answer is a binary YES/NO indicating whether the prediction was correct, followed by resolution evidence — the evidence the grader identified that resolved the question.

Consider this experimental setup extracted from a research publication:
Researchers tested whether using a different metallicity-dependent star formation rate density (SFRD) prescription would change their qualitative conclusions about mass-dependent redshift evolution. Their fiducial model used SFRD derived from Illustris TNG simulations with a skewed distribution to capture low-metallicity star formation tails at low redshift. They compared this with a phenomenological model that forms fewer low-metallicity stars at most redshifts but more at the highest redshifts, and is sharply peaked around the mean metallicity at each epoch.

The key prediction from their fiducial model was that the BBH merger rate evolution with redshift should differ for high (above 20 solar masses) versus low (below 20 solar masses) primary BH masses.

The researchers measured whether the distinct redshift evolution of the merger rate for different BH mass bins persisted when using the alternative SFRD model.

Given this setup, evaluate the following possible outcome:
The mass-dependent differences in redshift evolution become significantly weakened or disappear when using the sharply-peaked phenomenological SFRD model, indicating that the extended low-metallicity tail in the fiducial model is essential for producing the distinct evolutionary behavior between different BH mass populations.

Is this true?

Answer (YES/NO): NO